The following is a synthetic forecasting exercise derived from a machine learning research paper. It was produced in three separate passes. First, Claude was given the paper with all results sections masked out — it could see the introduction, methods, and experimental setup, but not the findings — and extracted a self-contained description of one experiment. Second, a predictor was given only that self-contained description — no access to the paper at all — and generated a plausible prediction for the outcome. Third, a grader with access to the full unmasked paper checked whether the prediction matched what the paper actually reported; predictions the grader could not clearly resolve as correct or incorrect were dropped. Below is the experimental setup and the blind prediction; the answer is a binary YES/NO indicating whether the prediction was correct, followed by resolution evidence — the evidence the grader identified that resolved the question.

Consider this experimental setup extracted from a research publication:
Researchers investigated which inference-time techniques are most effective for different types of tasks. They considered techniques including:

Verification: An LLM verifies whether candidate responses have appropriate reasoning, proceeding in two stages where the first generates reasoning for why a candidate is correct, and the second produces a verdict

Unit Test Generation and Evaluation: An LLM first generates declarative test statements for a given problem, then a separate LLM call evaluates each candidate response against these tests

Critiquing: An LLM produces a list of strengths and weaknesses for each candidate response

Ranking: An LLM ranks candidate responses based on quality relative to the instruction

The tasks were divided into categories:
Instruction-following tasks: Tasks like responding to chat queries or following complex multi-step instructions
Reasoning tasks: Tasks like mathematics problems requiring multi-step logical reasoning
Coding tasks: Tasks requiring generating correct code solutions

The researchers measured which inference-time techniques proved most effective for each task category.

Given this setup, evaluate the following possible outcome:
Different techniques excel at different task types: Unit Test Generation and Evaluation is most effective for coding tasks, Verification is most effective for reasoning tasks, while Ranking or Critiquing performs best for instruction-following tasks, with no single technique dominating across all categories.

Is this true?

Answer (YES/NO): YES